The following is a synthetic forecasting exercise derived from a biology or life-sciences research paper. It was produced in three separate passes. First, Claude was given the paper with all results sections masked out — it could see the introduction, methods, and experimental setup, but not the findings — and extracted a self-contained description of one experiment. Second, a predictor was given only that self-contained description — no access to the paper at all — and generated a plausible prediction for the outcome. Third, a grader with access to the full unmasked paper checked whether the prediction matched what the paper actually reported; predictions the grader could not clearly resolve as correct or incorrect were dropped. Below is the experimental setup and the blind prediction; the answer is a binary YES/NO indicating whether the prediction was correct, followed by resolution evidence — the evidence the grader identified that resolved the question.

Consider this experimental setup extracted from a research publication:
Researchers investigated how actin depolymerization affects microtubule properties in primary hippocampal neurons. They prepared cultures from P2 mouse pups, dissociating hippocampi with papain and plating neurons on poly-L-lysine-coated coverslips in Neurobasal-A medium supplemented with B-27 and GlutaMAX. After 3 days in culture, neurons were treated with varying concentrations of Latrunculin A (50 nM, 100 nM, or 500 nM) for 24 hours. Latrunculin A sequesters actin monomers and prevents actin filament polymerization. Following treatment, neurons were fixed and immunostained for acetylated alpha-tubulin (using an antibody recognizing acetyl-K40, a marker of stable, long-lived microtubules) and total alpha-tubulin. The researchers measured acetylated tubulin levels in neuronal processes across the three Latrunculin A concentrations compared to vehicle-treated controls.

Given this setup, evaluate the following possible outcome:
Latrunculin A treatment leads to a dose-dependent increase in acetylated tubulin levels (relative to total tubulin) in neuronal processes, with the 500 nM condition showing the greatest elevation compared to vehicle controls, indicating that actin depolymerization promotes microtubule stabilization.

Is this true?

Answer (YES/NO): YES